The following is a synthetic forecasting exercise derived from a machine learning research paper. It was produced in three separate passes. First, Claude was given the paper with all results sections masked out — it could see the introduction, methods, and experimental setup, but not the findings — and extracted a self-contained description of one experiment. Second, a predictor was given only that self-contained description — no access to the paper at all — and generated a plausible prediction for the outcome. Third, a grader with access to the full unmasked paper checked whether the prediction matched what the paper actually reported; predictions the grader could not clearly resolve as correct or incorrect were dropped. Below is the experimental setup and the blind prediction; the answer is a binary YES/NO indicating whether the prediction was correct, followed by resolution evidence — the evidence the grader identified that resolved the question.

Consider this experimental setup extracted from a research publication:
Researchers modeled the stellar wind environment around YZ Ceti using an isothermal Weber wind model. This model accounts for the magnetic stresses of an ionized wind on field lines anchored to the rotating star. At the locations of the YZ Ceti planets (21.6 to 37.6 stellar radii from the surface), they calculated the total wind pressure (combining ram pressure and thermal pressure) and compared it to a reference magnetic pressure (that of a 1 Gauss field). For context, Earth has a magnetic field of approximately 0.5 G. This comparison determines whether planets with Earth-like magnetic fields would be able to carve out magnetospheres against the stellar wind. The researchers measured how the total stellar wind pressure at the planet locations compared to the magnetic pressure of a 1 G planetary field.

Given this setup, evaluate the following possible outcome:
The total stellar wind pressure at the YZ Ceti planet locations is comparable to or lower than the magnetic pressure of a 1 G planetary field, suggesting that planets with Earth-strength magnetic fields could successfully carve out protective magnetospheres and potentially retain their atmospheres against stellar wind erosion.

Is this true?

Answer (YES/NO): YES